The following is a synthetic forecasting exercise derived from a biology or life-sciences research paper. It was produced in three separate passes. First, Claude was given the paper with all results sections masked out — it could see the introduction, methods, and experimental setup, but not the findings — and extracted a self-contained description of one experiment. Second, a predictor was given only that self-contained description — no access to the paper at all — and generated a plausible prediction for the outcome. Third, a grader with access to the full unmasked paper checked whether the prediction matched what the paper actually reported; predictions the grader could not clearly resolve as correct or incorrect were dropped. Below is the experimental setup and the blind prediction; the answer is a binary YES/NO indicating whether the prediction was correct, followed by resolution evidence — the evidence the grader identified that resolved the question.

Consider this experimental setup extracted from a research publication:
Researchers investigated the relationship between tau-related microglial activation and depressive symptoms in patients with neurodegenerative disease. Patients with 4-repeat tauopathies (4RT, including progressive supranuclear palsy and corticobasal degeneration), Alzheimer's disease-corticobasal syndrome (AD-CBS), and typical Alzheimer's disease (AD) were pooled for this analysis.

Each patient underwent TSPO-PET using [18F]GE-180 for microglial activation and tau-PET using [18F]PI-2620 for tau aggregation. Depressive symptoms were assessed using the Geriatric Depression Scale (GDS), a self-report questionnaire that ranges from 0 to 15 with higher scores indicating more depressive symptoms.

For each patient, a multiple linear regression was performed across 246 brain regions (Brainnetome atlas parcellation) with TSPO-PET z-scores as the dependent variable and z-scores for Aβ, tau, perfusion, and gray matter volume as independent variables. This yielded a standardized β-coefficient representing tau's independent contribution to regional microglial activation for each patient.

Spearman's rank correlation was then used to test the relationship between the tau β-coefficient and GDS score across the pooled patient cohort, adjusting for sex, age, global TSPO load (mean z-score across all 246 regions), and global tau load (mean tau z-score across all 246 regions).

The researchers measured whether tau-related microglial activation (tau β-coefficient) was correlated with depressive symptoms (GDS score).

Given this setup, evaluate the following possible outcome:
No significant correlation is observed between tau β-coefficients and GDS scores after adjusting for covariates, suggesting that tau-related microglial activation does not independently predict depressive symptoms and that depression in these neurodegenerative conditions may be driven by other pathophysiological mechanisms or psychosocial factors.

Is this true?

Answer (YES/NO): NO